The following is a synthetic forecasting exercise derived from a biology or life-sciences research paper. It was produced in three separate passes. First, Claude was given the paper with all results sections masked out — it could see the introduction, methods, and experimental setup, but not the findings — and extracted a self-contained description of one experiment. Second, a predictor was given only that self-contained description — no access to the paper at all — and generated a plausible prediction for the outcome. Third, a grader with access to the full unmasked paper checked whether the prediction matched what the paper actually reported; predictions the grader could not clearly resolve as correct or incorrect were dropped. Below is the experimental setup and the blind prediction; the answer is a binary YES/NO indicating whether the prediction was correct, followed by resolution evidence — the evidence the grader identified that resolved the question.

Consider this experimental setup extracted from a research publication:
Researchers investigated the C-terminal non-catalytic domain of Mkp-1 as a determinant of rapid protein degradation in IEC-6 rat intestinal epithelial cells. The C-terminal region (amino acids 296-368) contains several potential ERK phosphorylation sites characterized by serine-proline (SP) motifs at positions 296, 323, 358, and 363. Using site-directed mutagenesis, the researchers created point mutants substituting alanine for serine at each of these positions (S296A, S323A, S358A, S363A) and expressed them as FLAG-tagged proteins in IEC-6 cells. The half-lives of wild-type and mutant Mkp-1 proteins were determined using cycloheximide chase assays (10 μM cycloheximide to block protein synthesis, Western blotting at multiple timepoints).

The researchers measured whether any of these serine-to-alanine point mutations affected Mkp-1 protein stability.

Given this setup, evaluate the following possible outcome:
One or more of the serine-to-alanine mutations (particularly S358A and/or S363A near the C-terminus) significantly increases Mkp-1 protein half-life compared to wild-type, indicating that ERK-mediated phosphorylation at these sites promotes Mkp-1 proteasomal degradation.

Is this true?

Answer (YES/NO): NO